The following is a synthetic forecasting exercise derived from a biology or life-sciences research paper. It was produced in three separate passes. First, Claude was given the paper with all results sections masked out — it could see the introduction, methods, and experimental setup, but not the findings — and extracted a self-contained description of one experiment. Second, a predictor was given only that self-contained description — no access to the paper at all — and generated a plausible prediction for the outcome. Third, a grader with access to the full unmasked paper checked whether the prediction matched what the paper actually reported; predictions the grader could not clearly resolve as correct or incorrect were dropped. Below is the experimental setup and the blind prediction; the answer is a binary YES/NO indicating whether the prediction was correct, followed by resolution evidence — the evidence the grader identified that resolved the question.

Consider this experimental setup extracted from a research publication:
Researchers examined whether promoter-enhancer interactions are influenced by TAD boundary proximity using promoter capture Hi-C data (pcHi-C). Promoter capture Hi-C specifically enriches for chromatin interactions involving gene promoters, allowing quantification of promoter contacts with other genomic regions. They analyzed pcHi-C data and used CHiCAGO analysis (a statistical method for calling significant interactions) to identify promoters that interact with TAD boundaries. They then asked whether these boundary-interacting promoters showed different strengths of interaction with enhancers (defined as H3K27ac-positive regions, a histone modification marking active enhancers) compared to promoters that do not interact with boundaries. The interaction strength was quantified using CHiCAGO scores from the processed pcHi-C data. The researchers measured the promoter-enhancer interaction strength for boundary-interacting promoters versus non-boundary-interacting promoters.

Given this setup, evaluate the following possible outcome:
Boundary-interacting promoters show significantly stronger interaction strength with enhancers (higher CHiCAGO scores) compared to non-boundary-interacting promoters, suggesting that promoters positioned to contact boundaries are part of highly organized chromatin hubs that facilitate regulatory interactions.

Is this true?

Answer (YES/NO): YES